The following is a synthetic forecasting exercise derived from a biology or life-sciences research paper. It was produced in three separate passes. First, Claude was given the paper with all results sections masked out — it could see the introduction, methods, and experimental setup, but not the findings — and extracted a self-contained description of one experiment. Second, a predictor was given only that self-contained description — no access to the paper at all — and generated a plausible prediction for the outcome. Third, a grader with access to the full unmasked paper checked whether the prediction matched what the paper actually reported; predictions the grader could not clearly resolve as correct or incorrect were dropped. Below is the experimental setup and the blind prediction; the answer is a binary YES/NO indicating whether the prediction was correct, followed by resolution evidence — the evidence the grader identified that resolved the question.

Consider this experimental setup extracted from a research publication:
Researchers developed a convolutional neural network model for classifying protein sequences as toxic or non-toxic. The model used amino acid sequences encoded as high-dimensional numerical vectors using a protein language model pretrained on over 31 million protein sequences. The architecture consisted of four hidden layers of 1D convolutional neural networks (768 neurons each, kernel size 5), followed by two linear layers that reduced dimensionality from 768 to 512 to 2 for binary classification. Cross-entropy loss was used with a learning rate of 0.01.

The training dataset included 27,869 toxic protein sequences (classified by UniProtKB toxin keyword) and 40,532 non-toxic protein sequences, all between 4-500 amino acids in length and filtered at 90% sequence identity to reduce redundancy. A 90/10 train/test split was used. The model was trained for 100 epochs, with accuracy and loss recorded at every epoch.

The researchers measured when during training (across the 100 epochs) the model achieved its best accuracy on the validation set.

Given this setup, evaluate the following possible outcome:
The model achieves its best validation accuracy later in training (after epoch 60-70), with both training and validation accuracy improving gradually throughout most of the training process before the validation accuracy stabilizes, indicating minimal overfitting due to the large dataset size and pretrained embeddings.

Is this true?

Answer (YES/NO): NO